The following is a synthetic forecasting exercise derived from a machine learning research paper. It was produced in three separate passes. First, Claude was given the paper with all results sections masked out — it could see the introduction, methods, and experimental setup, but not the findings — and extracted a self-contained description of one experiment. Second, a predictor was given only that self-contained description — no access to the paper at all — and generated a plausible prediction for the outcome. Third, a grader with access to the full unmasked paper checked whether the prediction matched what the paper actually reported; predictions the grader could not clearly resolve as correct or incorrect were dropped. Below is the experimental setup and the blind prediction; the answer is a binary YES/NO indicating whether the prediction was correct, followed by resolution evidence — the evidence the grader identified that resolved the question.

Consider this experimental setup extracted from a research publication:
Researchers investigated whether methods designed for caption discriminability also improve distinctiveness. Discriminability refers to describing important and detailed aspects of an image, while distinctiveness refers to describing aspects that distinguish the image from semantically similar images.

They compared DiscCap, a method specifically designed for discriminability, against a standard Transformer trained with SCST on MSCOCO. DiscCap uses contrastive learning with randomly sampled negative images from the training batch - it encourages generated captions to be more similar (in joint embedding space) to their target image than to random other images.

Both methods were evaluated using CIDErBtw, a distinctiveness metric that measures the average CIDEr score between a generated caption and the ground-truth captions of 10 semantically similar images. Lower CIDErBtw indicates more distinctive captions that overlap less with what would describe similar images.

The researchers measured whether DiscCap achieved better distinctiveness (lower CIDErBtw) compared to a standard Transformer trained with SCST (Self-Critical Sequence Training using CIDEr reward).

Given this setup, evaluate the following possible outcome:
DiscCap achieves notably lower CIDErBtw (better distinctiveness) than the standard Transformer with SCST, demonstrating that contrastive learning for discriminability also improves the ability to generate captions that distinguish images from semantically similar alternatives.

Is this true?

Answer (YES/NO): NO